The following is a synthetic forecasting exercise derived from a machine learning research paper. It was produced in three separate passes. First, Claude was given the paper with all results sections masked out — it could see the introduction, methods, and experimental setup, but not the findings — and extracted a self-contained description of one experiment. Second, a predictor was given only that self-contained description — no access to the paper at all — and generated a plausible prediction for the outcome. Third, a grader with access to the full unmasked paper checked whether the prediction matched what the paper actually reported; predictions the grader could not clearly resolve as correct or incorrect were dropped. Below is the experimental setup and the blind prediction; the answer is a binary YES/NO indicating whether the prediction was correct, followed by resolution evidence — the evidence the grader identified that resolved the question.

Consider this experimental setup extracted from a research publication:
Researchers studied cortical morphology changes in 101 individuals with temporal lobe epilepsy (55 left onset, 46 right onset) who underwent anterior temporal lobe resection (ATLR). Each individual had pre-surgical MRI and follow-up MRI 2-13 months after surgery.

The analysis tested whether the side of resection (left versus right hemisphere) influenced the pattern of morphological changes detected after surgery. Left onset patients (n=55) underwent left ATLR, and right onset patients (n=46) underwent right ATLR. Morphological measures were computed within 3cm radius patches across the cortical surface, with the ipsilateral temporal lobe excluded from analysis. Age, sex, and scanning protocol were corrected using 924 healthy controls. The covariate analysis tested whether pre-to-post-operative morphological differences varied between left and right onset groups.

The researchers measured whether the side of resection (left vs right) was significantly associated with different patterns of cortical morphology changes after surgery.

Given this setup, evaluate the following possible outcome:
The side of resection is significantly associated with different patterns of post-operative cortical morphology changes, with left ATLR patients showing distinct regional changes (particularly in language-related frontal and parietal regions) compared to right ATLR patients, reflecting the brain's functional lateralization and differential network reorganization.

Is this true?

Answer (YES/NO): NO